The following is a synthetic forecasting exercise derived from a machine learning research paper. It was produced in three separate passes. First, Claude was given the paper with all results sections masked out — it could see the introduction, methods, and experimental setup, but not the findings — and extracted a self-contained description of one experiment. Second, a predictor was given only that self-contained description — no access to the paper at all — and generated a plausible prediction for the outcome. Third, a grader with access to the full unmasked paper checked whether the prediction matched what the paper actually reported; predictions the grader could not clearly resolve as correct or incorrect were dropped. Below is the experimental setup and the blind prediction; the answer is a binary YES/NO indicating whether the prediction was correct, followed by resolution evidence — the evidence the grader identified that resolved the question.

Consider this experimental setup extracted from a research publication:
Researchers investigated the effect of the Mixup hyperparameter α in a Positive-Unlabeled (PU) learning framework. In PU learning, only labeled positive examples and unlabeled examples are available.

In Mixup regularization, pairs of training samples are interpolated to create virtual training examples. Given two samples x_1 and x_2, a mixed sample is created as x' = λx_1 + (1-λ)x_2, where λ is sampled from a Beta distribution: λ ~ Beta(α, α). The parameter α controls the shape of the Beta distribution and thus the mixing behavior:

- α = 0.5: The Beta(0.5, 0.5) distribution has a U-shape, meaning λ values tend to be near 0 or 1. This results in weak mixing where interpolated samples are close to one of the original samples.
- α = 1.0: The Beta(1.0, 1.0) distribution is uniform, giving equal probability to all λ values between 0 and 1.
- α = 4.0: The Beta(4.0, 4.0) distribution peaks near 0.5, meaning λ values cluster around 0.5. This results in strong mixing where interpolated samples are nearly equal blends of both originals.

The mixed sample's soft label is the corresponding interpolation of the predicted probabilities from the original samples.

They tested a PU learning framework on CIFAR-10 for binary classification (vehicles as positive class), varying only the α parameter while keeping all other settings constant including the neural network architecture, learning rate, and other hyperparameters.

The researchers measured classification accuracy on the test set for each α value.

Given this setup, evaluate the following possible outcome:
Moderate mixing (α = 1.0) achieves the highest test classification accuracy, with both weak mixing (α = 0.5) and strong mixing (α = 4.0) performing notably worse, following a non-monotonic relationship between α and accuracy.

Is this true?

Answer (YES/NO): NO